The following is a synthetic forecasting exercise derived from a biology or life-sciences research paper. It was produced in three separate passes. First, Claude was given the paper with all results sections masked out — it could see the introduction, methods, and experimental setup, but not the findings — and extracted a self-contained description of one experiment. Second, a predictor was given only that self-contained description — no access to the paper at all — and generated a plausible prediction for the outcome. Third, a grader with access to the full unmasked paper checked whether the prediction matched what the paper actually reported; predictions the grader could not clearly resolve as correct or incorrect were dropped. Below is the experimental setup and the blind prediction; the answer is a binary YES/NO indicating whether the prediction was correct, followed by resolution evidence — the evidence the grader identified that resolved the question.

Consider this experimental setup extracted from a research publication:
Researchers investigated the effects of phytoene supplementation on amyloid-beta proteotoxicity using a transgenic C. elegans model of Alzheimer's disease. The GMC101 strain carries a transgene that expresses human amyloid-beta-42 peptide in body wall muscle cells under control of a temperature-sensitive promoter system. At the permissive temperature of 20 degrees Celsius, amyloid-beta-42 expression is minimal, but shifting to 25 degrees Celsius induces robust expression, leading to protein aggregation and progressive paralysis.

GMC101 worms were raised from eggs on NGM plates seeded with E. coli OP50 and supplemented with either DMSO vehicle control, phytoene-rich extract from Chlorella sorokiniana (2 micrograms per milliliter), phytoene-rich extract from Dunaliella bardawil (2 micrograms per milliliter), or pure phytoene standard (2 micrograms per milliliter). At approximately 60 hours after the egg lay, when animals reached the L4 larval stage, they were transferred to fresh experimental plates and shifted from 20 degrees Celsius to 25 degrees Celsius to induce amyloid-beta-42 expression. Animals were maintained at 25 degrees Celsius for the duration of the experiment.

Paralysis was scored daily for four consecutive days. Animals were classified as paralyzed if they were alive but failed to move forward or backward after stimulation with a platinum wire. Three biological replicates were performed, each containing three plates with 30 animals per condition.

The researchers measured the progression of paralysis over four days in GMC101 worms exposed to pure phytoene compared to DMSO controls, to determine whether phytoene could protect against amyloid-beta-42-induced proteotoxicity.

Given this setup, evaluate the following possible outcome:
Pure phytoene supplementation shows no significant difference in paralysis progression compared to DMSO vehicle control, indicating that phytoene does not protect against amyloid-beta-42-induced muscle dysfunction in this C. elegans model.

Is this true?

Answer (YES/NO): NO